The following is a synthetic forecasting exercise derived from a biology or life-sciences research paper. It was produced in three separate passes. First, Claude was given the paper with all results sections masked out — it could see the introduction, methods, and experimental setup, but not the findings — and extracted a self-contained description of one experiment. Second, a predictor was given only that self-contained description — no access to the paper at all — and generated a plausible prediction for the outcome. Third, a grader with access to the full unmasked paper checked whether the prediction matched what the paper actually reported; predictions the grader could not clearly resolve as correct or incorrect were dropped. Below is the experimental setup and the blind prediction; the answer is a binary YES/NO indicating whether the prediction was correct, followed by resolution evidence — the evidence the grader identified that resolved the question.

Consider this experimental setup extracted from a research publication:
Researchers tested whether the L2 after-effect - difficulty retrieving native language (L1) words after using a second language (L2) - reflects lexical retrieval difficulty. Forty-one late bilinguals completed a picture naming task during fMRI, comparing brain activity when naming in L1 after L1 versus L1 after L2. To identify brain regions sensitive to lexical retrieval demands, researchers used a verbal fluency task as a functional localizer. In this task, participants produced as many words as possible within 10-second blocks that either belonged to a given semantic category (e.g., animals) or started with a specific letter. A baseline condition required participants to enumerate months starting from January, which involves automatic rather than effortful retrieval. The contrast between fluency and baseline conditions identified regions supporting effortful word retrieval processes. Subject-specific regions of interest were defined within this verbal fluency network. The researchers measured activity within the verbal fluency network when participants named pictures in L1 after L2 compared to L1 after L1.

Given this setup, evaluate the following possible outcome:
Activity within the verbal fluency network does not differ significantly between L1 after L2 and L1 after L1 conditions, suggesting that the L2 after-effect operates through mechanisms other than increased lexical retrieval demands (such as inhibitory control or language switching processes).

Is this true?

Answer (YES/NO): YES